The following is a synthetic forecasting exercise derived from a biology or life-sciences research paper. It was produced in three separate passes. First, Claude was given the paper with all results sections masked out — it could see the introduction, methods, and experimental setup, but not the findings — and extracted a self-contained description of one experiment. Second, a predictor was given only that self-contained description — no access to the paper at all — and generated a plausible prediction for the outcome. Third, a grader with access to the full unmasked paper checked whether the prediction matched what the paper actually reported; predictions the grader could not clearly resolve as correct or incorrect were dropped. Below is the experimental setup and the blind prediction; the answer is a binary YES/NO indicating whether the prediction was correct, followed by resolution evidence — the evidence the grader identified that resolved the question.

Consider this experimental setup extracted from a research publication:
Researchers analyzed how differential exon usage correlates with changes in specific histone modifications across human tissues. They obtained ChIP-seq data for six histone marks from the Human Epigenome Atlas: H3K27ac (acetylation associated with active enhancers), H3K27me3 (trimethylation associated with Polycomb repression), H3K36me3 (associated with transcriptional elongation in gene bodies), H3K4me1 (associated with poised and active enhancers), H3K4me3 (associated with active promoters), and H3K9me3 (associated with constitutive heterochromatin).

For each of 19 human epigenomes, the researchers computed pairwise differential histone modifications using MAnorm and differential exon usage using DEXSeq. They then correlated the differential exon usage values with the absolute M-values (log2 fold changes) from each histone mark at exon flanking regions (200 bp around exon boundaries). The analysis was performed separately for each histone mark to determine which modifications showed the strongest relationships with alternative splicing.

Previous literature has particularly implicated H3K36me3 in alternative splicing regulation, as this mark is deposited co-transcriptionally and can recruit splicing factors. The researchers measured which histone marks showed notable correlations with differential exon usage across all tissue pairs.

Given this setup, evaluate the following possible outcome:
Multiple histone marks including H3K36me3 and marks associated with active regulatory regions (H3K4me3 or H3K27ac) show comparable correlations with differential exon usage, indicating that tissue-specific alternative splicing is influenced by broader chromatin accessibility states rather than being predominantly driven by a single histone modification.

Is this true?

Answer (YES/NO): YES